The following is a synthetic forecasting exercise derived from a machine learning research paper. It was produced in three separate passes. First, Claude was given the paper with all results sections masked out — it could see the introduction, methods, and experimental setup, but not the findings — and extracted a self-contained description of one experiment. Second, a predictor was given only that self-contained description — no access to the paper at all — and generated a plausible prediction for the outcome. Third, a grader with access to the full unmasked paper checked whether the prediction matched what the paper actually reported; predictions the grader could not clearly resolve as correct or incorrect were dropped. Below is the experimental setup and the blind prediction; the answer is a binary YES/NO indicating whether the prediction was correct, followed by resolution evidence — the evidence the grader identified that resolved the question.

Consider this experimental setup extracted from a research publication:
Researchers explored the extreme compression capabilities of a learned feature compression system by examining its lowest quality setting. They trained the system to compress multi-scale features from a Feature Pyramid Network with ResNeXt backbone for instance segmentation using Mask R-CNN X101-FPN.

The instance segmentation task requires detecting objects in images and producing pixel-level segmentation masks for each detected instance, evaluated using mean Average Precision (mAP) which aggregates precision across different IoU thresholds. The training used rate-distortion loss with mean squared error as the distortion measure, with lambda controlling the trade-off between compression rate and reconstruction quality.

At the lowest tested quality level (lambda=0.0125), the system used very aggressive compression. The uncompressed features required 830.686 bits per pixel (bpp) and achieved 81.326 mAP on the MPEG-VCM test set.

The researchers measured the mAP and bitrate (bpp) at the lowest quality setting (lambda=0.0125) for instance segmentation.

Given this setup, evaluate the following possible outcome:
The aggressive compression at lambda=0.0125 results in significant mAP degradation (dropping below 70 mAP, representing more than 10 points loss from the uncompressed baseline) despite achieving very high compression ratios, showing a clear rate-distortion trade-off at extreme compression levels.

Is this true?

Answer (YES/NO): YES